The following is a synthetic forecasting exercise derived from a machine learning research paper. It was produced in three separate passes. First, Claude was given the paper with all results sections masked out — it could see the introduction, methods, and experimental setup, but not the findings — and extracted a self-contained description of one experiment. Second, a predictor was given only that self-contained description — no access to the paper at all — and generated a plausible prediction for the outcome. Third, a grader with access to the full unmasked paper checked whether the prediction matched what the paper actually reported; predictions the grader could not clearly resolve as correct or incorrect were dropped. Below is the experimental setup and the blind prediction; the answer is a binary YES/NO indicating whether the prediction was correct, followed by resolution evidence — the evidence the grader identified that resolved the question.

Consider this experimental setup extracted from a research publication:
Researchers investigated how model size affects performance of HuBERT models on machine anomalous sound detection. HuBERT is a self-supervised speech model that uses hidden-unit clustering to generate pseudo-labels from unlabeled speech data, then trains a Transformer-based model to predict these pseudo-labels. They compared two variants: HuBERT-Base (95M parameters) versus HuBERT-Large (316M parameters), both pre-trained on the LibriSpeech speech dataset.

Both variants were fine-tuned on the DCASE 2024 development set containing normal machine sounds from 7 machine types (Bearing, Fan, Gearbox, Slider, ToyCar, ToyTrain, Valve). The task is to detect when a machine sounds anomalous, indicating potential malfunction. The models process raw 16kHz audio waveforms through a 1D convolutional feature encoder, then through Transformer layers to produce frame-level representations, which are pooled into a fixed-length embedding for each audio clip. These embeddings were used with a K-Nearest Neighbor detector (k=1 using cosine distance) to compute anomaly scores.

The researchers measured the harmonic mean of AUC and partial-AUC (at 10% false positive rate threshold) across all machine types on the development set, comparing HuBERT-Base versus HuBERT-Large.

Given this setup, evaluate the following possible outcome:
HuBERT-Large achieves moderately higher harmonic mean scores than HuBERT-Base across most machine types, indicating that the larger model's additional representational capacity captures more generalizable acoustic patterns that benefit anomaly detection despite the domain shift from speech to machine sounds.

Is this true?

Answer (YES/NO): NO